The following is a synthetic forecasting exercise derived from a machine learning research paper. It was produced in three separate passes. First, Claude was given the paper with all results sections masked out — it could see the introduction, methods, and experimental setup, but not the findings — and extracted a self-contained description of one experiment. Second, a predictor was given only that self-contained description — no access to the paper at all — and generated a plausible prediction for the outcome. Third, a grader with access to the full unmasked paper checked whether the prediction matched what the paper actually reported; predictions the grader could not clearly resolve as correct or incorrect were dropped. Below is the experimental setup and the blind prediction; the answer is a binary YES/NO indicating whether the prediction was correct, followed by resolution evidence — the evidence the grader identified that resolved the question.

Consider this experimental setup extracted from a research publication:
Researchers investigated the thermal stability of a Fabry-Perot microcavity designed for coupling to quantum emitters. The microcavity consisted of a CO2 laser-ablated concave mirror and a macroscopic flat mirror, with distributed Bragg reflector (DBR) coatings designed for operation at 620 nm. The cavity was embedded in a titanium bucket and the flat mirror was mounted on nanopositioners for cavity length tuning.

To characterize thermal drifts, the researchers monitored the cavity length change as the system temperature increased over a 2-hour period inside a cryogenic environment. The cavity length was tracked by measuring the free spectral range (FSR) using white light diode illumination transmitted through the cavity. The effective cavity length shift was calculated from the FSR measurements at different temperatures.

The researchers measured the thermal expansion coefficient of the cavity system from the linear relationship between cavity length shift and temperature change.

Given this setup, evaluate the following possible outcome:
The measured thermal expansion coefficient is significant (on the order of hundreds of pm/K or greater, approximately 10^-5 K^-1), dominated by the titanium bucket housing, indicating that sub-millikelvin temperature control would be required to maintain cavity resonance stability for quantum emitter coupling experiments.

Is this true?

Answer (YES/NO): NO